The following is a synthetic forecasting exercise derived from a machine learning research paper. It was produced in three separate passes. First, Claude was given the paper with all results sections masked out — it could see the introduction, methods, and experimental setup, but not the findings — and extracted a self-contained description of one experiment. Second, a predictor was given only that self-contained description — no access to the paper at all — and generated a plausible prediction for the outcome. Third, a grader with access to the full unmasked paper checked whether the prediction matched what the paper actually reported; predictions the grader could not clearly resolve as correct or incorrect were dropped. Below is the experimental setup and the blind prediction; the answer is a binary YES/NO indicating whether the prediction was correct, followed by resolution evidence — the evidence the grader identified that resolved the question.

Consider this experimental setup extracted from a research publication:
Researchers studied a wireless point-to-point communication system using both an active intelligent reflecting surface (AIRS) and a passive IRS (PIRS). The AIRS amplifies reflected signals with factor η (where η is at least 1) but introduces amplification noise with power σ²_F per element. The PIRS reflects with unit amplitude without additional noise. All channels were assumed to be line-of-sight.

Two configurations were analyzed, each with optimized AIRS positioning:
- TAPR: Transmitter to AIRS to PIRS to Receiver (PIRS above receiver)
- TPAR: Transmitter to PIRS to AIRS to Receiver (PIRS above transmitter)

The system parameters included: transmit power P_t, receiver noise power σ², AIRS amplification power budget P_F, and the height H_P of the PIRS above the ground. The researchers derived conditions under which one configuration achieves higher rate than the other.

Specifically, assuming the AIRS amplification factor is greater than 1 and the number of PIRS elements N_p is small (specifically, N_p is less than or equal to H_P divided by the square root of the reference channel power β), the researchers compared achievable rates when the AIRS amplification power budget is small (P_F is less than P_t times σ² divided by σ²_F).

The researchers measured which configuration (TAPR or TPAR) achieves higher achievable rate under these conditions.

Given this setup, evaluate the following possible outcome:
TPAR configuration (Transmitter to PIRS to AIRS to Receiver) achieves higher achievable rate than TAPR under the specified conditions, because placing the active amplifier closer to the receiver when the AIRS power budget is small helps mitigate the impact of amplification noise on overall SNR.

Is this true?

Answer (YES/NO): NO